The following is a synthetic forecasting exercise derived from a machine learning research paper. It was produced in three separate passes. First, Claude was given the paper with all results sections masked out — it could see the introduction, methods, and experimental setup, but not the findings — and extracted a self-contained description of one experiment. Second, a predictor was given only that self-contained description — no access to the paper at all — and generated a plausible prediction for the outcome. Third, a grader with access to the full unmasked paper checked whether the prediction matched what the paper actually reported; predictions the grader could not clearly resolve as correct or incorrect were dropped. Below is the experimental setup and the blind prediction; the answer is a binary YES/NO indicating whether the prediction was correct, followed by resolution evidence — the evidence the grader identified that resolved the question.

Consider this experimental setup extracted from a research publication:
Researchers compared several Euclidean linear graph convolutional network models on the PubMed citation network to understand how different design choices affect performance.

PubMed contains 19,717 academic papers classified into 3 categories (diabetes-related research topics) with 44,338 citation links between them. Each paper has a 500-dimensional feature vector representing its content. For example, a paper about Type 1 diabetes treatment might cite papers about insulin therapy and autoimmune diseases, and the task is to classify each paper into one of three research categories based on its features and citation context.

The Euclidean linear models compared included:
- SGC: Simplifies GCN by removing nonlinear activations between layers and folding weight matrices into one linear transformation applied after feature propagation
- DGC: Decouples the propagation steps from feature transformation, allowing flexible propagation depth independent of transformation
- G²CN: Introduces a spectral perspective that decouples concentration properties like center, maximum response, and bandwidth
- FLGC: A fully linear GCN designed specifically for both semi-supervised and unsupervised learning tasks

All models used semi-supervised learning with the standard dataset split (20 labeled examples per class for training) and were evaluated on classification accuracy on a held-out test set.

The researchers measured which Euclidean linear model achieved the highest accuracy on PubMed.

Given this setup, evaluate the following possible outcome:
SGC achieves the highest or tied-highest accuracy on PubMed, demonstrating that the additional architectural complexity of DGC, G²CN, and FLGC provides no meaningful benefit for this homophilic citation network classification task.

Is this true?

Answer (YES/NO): NO